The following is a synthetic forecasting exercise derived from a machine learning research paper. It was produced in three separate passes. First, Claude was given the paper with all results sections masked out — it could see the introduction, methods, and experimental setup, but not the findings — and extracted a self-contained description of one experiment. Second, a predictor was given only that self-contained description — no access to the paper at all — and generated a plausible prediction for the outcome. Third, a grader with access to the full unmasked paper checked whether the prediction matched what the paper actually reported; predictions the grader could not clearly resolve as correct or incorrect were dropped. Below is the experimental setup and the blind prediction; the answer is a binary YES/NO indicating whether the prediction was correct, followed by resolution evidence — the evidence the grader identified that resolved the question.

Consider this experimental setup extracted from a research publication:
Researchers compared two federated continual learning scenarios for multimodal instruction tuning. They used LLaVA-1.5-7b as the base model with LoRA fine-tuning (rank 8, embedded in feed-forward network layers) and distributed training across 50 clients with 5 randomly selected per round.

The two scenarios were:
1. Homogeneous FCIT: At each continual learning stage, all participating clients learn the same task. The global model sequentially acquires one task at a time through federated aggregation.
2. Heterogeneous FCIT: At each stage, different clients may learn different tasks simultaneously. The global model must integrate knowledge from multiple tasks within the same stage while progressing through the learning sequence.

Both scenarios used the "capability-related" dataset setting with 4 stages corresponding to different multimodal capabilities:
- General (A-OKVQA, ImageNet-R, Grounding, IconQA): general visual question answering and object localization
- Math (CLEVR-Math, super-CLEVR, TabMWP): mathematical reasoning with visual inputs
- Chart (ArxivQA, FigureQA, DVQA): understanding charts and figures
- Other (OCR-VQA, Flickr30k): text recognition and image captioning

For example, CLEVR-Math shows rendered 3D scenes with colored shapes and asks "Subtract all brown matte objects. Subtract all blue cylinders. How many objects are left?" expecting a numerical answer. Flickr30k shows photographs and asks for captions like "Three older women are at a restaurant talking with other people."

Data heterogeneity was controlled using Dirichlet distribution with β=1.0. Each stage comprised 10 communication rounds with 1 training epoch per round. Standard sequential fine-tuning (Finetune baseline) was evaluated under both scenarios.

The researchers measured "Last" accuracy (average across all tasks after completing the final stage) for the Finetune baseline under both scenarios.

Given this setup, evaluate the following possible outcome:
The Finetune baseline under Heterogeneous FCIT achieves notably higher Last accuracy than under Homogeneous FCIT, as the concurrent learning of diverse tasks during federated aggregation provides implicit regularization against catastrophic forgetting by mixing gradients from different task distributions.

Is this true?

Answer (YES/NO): YES